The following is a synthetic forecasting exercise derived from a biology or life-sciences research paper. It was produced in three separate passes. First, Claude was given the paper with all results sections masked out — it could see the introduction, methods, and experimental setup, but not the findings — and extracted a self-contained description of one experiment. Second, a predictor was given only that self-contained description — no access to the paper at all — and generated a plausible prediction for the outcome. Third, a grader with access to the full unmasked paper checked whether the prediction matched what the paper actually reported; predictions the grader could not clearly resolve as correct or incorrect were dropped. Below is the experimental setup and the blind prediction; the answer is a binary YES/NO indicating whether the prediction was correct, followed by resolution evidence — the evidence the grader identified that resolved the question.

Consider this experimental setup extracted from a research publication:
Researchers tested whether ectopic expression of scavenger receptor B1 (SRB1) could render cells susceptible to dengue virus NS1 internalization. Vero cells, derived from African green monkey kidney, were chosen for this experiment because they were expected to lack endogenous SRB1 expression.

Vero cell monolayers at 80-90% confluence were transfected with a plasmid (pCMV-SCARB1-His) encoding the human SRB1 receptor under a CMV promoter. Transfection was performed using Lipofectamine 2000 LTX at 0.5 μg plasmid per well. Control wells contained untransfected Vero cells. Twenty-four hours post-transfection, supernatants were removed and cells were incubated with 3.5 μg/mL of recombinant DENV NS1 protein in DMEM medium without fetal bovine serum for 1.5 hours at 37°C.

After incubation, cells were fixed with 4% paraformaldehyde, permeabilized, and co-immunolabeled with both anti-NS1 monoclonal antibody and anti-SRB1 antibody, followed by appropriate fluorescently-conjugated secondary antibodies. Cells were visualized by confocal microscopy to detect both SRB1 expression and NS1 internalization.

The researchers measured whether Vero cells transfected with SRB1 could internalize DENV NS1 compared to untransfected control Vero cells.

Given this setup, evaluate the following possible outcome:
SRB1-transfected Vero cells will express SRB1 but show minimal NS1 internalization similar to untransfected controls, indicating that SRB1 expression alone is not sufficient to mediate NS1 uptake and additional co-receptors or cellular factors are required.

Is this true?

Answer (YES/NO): NO